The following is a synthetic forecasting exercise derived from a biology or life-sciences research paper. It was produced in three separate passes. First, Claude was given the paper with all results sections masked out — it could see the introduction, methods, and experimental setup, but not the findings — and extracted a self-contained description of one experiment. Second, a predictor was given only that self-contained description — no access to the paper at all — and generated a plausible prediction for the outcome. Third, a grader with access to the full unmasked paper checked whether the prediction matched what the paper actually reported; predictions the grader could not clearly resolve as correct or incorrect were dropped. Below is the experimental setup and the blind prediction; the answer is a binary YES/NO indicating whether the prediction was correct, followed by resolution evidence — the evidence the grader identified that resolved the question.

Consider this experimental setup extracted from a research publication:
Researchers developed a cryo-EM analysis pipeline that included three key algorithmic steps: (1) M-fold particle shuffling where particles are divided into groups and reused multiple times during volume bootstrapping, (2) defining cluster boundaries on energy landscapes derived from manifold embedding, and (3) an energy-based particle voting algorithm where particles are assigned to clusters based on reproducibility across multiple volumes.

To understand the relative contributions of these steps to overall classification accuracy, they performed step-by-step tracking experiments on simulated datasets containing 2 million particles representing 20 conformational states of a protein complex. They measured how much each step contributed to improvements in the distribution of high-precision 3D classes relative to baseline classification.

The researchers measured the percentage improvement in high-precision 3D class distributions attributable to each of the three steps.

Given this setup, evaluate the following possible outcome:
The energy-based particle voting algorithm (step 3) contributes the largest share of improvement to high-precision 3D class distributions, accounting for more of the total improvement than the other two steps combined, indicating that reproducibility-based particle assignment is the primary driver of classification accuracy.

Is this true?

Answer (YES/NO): YES